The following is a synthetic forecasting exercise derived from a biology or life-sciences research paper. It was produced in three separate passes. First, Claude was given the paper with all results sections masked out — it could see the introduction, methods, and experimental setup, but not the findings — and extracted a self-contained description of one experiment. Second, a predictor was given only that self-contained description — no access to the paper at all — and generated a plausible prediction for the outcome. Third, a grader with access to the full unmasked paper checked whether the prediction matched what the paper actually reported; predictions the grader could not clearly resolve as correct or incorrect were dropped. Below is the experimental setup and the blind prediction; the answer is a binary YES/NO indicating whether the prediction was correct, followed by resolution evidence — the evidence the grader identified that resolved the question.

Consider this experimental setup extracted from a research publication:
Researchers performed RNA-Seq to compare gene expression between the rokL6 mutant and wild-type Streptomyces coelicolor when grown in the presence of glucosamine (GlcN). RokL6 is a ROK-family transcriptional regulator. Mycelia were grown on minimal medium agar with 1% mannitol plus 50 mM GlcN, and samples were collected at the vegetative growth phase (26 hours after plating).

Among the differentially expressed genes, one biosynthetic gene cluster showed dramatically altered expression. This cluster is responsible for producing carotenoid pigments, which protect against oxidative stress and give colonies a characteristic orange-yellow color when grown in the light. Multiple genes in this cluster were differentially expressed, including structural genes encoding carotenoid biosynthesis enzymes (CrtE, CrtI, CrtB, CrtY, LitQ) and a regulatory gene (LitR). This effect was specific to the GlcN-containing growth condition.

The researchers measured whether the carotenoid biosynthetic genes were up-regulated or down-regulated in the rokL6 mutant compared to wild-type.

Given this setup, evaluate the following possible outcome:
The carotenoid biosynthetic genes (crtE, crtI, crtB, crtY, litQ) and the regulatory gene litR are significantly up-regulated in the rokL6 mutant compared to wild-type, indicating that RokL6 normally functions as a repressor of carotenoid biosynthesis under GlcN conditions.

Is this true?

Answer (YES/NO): NO